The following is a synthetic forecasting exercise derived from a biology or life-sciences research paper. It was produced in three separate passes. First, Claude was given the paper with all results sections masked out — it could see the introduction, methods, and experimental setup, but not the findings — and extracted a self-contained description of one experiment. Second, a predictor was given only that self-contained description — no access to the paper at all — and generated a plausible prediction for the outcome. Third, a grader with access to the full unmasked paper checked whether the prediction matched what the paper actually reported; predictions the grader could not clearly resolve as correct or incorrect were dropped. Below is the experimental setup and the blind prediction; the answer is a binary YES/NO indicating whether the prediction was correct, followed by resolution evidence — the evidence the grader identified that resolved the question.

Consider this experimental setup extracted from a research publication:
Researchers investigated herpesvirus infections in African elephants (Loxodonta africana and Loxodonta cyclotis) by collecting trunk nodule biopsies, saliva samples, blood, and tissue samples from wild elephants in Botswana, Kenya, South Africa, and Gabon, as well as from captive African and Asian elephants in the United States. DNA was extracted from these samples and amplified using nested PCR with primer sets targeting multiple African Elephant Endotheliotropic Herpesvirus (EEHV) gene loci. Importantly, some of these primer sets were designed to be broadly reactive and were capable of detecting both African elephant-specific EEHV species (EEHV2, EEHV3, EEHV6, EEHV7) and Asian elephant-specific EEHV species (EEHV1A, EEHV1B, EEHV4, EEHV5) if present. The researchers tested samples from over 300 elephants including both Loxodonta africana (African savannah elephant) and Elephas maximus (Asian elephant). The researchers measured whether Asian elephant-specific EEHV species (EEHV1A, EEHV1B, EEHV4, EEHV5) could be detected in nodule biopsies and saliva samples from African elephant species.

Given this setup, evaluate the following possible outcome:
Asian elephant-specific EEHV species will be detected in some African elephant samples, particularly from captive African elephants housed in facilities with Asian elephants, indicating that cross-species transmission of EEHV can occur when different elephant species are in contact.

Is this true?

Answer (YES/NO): NO